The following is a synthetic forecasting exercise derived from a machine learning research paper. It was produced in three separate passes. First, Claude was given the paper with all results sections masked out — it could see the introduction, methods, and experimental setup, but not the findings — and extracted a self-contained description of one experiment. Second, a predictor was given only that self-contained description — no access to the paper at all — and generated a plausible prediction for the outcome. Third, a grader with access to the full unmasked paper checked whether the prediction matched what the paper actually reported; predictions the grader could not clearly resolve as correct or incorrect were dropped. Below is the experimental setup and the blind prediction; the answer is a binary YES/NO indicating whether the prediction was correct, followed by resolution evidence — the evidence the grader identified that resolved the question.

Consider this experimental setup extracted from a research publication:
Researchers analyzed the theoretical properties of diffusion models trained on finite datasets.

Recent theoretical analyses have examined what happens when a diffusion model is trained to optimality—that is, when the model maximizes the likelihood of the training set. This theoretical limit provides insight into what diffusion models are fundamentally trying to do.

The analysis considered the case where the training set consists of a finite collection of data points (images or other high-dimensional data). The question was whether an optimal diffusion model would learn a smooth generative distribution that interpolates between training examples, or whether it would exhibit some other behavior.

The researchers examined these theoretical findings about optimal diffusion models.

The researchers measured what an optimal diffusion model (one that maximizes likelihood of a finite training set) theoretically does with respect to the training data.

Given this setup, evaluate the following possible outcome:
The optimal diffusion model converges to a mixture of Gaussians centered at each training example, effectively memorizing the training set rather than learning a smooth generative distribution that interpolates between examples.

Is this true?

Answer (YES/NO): YES